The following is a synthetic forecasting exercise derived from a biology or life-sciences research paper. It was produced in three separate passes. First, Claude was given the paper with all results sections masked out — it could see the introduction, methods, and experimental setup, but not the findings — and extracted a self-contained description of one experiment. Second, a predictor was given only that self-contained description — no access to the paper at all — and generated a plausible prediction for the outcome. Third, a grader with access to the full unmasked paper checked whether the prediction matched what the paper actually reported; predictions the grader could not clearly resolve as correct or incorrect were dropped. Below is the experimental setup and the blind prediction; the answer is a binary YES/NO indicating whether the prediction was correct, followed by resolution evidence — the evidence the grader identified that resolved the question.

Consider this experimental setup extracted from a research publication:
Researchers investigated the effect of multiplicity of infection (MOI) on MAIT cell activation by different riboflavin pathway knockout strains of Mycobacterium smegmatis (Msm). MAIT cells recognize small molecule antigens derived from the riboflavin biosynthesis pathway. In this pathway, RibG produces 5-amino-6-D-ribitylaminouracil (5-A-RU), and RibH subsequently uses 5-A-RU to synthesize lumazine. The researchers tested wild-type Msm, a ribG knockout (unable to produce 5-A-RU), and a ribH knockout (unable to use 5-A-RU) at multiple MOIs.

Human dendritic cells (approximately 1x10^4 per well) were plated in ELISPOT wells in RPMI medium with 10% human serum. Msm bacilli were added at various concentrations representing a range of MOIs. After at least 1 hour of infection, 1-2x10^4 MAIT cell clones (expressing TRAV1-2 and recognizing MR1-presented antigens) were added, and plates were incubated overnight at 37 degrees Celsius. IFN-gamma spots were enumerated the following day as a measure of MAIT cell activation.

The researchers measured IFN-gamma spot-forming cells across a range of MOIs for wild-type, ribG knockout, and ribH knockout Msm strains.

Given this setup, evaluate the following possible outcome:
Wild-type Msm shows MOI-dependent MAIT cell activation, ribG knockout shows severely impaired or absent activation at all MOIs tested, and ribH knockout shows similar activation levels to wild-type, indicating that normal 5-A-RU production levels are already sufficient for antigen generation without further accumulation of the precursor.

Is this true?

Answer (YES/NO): YES